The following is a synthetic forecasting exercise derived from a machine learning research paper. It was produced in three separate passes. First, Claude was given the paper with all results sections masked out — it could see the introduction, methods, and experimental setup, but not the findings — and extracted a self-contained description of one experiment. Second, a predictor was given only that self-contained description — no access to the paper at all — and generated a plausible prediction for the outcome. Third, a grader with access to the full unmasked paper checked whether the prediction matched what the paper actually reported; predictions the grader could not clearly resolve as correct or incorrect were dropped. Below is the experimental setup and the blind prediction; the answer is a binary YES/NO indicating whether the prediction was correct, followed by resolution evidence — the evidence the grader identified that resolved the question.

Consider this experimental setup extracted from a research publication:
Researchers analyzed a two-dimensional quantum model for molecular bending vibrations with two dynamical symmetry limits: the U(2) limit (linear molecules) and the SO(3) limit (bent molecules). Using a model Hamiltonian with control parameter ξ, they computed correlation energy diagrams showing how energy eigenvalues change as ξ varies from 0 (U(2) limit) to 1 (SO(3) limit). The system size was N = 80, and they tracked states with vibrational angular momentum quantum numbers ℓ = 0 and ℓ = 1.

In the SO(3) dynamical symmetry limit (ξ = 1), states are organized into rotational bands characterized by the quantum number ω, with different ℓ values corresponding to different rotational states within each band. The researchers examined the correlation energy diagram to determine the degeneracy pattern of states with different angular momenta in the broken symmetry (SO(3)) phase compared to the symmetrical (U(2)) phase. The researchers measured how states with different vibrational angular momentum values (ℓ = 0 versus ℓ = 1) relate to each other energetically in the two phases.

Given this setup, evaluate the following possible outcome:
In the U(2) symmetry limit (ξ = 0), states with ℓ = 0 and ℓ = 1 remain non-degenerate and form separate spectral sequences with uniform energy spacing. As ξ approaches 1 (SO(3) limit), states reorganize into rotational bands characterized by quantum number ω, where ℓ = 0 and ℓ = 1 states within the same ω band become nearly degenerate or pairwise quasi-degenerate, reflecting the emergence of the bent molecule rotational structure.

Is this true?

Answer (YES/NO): YES